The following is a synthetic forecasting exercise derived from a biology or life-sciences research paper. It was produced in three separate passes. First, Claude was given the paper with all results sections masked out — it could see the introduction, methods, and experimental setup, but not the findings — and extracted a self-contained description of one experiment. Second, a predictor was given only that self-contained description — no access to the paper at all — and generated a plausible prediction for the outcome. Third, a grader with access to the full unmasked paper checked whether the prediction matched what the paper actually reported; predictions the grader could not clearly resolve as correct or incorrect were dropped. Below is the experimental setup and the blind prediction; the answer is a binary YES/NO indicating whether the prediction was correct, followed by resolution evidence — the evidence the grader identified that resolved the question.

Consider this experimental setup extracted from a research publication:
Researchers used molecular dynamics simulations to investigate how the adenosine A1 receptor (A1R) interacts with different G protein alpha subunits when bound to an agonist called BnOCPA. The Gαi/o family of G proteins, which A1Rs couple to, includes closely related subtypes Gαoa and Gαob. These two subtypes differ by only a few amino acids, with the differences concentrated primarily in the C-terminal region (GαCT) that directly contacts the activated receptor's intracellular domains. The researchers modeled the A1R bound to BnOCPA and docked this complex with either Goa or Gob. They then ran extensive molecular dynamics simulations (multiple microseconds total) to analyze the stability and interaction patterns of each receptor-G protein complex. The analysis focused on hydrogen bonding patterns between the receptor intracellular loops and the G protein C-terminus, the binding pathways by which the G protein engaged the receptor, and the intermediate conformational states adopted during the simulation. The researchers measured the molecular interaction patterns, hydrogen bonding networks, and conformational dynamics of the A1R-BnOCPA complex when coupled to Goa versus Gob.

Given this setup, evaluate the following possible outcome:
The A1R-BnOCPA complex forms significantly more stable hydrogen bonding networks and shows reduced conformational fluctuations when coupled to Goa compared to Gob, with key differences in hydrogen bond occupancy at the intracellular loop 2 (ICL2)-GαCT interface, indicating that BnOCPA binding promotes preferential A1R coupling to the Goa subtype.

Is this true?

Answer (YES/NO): NO